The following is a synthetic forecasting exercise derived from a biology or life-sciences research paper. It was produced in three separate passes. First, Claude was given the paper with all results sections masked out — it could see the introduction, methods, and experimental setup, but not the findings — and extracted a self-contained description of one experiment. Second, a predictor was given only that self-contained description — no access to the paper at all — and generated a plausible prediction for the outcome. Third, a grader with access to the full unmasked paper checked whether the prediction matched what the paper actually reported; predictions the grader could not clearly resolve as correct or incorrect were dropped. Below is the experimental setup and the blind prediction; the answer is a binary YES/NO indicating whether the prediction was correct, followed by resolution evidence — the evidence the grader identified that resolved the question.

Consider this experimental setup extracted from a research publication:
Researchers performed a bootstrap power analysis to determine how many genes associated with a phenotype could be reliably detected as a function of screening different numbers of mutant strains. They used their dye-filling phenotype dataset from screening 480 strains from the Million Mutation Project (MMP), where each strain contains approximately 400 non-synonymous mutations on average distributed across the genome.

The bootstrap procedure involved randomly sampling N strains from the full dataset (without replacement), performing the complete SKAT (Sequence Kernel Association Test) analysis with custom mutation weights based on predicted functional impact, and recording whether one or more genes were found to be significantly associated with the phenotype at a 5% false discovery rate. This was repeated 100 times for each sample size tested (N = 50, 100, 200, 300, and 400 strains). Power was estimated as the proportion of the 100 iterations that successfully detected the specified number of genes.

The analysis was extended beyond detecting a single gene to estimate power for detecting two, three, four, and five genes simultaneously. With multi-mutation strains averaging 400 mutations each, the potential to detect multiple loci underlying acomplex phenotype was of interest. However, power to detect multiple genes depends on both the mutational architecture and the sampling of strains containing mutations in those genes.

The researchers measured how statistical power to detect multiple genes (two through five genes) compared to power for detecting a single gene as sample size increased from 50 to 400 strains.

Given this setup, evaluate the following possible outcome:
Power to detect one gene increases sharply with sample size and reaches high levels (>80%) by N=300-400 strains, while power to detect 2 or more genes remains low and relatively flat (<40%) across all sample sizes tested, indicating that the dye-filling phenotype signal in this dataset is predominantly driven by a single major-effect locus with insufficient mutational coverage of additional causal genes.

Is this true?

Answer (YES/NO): NO